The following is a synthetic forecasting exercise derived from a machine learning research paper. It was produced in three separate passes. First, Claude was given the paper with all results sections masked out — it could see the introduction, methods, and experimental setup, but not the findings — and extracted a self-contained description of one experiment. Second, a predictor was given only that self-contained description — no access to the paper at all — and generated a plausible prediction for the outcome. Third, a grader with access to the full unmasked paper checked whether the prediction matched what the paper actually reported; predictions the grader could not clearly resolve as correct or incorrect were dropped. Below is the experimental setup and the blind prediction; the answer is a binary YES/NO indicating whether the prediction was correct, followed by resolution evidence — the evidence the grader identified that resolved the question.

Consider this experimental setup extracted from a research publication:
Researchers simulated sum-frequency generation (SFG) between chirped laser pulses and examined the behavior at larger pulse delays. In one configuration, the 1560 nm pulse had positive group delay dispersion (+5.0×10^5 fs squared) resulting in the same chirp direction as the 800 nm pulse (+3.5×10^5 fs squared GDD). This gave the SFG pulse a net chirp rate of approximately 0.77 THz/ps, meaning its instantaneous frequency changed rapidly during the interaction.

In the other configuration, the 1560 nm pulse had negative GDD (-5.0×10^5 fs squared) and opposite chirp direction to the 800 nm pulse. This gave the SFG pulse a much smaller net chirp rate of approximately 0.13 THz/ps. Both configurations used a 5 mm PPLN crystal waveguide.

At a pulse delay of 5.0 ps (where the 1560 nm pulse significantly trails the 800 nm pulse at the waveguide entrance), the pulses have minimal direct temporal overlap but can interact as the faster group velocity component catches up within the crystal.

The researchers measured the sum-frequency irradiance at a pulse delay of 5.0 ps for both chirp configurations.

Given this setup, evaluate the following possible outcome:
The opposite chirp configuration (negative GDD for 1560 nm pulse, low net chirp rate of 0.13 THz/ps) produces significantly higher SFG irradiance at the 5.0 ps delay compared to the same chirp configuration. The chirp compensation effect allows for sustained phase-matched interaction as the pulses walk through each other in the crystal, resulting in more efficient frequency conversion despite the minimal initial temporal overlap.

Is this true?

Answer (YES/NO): NO